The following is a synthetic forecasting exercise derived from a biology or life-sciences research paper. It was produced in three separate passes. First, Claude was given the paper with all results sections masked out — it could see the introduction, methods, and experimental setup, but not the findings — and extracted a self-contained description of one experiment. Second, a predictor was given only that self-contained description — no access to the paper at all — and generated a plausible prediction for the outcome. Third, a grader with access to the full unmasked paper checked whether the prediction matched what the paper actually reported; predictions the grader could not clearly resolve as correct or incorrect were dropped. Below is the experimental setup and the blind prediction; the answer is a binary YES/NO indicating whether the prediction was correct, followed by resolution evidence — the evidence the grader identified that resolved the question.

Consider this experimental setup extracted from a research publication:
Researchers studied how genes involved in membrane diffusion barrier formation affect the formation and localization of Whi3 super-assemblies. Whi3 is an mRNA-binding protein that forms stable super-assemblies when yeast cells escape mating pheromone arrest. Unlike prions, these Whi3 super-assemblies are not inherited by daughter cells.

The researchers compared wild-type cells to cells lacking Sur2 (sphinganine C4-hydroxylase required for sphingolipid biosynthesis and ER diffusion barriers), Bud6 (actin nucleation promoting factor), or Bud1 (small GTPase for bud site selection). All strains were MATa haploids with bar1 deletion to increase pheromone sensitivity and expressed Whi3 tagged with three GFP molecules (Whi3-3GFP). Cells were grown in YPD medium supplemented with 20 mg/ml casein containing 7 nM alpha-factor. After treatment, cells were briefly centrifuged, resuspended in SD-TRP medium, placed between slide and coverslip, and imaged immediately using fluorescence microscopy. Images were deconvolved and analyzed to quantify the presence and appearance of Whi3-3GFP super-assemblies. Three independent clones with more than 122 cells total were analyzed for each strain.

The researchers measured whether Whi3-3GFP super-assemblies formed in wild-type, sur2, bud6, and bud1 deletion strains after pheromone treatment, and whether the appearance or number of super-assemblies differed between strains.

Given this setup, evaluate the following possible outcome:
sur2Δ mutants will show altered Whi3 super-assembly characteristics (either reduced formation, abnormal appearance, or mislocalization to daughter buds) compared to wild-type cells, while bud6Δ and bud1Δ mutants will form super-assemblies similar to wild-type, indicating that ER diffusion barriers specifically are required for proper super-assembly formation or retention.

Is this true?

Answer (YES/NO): NO